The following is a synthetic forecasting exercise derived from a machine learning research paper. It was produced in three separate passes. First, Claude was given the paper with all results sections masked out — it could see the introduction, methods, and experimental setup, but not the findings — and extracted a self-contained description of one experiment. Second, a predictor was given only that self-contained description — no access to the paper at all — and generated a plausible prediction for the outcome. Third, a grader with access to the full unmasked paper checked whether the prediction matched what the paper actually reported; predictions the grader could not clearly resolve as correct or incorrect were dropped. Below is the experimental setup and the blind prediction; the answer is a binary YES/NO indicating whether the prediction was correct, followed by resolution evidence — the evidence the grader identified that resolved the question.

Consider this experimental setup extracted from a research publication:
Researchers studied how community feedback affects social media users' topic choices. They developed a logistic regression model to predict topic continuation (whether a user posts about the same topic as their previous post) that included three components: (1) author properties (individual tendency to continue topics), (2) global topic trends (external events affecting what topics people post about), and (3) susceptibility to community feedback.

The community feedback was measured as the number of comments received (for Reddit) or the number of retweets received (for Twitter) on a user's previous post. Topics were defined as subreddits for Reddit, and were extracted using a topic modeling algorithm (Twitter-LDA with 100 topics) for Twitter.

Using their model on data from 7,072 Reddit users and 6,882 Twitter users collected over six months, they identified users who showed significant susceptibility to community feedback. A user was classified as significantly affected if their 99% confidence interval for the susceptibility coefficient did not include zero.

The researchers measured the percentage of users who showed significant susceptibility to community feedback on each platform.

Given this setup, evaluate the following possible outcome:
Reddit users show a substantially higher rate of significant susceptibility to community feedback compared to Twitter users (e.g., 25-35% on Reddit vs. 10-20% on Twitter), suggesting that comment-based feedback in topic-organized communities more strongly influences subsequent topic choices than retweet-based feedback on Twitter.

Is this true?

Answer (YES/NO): YES